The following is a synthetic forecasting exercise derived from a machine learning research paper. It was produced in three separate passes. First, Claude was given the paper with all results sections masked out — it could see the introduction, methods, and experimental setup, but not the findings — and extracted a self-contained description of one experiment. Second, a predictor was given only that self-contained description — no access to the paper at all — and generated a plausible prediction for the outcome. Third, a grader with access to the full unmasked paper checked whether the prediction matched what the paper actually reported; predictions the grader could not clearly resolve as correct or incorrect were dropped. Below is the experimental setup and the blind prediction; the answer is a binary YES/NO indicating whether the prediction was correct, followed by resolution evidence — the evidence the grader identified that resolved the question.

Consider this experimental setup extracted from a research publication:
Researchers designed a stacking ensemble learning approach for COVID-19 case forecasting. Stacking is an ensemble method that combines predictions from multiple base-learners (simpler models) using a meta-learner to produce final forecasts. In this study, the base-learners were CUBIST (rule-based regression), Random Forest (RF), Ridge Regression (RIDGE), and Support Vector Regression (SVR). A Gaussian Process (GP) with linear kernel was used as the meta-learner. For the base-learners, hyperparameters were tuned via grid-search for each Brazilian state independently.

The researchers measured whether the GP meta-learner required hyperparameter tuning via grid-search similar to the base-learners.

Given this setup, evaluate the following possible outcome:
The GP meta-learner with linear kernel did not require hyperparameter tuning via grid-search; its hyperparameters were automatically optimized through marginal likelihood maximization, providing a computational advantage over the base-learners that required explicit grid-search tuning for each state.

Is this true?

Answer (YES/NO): NO